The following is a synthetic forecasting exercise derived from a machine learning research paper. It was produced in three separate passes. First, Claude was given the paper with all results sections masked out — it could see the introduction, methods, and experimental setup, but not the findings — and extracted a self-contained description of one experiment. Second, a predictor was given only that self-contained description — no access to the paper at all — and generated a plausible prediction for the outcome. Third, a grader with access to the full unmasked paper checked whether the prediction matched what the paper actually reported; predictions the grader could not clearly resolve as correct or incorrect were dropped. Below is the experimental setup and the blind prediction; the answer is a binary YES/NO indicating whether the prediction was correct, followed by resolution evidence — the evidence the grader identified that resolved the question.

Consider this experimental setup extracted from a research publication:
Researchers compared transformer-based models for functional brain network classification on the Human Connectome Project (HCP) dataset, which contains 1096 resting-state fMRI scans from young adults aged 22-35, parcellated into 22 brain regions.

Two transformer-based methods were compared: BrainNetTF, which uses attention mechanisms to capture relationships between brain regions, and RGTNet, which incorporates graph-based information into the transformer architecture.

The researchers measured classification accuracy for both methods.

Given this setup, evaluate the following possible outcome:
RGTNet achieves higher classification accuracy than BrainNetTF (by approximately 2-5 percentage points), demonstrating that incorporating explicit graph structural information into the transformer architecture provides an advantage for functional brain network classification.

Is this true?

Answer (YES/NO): NO